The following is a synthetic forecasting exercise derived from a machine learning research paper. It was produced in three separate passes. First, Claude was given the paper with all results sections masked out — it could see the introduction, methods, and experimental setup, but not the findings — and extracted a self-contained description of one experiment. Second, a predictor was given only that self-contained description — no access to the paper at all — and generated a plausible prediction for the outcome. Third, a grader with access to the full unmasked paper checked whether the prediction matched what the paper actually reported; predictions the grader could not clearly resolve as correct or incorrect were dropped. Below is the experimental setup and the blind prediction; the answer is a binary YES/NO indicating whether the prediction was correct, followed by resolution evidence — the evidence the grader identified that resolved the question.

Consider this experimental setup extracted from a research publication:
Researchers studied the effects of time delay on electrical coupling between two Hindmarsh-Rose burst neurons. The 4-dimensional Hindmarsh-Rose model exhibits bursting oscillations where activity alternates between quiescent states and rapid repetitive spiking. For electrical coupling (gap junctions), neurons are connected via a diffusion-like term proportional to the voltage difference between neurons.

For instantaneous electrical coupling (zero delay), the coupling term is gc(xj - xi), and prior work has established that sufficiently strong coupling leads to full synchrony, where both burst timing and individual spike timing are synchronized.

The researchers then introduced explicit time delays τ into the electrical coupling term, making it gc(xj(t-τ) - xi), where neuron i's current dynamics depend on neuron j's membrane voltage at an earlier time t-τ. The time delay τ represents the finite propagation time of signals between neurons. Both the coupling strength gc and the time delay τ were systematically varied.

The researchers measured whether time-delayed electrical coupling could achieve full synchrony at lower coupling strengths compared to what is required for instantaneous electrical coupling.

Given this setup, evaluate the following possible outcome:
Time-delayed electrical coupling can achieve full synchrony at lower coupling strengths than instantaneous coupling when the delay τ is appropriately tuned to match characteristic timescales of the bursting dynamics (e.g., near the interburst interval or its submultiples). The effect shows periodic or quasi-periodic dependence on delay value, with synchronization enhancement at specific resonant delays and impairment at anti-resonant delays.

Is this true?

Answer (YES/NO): NO